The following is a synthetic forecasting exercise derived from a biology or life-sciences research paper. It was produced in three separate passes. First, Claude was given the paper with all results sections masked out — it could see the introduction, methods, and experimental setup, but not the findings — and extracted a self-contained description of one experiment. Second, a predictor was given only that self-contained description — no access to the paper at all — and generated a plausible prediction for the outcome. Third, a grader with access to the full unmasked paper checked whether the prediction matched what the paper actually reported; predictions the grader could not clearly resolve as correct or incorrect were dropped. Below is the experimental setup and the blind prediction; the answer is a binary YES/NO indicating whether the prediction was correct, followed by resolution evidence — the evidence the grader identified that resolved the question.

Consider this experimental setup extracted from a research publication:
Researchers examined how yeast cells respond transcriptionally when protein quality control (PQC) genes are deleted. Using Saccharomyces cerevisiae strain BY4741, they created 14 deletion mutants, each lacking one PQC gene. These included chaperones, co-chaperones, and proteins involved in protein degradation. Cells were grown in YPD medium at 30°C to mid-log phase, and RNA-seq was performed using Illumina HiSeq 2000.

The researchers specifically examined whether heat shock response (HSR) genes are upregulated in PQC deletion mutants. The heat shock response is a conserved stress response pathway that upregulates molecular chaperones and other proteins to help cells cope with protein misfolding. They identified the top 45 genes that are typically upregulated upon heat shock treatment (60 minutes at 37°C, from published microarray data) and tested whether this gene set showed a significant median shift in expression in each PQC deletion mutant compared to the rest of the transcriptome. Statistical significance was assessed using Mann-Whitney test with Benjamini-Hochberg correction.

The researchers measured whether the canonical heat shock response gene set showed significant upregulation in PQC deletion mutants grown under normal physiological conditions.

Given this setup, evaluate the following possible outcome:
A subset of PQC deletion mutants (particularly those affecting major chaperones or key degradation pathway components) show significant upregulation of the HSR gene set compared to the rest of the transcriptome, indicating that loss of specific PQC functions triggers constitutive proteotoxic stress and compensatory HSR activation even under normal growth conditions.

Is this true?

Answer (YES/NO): NO